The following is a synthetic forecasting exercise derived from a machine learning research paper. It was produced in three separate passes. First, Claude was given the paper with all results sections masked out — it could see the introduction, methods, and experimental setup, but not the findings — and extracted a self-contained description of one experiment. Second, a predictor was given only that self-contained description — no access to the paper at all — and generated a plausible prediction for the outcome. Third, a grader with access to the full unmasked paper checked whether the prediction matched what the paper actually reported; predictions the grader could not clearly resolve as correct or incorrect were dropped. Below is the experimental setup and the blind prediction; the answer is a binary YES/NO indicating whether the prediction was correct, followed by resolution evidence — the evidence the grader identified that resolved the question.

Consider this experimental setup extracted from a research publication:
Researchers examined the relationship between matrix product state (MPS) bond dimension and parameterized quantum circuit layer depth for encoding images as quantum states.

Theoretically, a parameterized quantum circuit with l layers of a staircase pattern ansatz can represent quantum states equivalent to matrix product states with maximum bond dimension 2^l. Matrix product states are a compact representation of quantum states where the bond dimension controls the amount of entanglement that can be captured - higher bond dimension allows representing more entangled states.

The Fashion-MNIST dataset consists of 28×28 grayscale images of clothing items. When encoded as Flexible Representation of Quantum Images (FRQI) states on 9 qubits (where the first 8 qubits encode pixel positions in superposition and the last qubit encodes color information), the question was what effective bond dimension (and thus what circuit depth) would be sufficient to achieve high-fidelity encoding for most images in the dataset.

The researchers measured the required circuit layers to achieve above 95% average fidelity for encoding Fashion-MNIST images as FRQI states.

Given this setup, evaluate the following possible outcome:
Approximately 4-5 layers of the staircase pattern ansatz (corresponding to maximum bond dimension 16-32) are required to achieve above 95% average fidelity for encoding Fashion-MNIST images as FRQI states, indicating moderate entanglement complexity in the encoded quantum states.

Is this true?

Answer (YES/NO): NO